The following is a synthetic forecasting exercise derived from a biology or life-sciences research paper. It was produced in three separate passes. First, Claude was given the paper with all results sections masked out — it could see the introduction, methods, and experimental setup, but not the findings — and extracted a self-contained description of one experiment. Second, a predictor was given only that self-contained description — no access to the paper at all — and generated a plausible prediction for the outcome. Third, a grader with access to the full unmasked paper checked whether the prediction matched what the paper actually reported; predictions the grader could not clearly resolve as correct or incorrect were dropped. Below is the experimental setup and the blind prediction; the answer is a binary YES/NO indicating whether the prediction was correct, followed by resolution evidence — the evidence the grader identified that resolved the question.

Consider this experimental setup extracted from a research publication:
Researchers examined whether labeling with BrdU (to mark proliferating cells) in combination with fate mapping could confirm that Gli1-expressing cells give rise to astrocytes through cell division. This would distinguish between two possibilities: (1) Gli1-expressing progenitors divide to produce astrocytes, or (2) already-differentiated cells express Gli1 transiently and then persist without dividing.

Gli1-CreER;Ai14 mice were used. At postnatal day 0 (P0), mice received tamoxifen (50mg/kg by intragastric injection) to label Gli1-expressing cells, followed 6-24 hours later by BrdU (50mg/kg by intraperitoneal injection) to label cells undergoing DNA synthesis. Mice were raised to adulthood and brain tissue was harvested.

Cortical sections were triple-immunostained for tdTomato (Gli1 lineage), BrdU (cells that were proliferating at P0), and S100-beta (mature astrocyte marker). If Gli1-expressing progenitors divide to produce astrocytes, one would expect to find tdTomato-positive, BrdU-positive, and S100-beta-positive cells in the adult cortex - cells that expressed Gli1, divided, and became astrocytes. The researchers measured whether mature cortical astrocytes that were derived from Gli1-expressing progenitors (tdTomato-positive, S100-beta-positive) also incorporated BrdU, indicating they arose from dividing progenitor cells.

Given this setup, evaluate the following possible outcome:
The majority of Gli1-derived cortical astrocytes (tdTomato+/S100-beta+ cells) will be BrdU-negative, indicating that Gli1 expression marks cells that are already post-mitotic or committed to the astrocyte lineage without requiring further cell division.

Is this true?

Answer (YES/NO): NO